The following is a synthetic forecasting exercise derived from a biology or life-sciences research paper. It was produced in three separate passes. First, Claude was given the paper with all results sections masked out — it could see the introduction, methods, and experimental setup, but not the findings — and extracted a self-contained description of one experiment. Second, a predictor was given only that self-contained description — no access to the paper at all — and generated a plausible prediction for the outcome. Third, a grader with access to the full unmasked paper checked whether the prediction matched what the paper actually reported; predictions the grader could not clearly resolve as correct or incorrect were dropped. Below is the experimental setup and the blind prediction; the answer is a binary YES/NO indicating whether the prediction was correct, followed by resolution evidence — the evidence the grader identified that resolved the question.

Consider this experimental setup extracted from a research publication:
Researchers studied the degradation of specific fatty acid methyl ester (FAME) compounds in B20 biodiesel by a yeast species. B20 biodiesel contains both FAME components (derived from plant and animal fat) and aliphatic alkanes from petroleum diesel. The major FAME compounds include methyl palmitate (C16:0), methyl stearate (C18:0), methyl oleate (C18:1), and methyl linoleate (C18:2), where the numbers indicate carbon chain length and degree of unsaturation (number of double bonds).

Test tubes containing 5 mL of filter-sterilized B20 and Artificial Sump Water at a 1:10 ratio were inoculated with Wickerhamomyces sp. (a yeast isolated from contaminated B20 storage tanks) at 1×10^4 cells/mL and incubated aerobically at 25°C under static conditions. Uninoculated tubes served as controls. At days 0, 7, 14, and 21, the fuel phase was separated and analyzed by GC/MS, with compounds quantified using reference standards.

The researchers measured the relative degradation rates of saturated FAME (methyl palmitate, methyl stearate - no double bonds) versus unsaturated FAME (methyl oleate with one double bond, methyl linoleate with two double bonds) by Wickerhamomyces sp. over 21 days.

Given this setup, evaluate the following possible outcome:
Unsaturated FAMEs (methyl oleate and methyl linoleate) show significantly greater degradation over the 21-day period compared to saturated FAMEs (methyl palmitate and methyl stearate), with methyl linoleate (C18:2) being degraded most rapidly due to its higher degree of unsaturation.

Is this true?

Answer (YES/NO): NO